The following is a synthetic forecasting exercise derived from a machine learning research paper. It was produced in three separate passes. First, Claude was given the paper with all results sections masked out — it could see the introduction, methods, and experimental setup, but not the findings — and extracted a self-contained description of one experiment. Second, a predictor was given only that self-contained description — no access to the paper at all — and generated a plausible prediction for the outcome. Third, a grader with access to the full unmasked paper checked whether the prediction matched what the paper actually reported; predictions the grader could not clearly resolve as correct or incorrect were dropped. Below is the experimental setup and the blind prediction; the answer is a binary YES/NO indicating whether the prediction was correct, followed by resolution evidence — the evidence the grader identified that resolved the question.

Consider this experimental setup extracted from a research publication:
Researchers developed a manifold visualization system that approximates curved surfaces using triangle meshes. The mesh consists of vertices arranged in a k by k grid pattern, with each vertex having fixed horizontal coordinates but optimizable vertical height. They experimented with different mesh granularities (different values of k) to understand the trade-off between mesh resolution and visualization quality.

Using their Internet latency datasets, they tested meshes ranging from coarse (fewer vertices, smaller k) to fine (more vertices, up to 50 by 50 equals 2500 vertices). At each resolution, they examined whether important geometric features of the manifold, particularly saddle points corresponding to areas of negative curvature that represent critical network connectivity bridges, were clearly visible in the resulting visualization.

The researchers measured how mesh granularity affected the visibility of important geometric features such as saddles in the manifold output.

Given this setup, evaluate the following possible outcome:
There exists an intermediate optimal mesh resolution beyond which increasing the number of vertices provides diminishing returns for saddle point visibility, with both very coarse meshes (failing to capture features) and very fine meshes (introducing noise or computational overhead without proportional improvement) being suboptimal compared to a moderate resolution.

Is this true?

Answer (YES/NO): YES